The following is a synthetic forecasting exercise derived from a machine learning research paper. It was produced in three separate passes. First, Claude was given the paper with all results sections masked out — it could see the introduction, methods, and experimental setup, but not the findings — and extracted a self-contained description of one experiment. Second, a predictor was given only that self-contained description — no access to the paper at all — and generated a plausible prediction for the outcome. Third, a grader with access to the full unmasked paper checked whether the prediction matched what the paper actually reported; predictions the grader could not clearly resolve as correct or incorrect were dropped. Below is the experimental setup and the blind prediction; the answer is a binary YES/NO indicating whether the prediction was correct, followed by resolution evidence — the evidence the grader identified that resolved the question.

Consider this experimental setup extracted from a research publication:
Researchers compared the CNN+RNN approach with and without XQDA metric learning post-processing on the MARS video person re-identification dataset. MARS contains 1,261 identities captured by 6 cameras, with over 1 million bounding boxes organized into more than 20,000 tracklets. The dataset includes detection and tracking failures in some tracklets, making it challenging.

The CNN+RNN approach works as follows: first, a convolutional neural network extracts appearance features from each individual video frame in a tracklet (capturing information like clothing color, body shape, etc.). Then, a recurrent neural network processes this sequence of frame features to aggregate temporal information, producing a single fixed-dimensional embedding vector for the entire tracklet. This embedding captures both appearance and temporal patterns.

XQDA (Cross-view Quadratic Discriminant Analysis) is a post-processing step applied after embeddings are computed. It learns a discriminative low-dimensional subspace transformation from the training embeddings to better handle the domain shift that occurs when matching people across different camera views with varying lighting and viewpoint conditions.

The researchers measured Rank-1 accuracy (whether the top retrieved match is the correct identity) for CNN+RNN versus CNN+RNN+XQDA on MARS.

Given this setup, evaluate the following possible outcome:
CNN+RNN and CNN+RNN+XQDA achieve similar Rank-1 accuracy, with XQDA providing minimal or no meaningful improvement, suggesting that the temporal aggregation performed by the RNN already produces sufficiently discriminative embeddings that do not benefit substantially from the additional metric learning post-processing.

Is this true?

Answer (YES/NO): NO